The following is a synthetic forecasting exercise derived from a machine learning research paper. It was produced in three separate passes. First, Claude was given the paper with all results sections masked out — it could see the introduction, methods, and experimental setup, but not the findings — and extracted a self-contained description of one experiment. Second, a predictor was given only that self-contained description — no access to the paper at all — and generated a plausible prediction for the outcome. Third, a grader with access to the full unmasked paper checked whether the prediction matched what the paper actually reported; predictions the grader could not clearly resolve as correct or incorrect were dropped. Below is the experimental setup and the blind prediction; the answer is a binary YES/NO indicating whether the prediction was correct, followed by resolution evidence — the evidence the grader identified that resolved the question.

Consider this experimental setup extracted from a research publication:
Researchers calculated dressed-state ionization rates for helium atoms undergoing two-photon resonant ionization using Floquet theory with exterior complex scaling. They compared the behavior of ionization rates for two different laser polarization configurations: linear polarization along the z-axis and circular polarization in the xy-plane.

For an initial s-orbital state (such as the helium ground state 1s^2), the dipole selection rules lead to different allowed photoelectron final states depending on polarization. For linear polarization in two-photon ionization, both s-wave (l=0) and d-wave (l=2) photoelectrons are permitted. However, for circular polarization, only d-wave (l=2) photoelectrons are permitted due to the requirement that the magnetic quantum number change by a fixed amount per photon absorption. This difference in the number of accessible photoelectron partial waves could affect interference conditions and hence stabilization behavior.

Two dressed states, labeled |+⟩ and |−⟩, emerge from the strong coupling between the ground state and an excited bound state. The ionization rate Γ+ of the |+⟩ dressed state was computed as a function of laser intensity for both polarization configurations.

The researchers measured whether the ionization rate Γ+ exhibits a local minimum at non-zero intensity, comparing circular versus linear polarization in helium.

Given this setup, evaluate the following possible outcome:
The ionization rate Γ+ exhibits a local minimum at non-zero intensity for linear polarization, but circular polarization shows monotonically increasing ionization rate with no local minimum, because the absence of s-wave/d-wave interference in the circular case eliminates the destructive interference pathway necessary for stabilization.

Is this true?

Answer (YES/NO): NO